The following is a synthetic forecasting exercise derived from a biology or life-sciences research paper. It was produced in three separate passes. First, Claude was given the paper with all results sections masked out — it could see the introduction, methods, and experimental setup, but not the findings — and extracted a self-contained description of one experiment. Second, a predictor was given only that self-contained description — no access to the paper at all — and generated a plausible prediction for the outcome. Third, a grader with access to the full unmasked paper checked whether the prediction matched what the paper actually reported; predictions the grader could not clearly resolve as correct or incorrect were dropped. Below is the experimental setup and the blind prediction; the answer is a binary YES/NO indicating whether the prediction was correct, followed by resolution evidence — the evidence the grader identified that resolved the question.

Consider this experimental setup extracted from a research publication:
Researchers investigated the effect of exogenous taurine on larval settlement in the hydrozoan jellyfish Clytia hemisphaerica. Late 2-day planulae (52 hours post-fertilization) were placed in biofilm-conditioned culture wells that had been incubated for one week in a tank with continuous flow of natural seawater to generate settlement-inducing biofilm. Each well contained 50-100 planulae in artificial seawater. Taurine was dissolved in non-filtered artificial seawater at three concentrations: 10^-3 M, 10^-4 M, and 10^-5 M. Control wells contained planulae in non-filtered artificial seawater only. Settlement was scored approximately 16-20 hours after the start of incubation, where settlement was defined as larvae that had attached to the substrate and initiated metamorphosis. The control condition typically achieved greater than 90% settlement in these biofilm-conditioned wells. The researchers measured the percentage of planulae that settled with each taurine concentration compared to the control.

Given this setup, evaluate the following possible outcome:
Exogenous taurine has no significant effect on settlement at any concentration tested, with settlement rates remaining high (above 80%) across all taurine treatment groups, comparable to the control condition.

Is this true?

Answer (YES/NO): NO